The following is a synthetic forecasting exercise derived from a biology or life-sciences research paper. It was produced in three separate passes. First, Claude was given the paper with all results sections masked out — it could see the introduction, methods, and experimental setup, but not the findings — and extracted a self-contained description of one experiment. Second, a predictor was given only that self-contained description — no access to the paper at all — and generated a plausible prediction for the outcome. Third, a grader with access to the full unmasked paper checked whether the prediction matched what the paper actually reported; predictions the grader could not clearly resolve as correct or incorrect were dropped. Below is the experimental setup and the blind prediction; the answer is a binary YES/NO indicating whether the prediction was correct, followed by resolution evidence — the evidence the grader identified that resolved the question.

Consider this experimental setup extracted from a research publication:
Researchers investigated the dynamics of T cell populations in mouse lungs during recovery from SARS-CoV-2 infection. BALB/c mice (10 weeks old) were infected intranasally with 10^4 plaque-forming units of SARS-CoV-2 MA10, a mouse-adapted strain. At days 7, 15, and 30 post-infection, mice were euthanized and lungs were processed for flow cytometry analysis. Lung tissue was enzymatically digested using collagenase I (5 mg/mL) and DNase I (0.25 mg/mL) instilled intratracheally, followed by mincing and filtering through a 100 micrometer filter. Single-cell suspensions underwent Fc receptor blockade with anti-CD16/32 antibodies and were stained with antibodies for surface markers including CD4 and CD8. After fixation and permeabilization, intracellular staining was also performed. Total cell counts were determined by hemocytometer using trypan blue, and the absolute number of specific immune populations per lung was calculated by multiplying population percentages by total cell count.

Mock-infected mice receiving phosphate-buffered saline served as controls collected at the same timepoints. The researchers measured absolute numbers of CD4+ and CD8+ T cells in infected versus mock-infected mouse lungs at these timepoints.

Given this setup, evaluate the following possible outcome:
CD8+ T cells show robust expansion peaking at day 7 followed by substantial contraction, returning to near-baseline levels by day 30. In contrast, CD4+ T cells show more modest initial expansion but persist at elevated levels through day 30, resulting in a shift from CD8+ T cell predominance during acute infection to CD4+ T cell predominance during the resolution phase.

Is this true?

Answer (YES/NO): NO